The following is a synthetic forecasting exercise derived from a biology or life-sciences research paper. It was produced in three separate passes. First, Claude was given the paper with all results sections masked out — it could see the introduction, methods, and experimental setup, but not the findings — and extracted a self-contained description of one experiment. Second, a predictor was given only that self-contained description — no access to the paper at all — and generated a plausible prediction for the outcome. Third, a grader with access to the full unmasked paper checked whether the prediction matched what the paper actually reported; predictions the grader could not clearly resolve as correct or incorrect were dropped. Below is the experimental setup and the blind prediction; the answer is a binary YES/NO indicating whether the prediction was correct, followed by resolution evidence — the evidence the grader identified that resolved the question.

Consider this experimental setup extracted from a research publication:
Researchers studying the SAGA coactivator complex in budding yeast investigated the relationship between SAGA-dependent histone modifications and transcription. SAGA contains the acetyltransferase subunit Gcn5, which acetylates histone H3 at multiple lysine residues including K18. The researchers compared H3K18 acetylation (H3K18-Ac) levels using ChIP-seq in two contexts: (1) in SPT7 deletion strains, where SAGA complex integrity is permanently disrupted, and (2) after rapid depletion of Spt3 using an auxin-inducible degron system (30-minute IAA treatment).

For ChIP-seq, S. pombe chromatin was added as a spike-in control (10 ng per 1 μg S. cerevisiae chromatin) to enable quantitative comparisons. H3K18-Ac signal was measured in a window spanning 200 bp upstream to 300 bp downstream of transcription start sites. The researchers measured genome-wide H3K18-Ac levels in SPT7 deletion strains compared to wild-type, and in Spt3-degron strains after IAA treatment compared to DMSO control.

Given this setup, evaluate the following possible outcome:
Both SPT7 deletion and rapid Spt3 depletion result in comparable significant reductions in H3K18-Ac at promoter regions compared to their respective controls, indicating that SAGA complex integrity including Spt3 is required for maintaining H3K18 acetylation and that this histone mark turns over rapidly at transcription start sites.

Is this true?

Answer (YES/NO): NO